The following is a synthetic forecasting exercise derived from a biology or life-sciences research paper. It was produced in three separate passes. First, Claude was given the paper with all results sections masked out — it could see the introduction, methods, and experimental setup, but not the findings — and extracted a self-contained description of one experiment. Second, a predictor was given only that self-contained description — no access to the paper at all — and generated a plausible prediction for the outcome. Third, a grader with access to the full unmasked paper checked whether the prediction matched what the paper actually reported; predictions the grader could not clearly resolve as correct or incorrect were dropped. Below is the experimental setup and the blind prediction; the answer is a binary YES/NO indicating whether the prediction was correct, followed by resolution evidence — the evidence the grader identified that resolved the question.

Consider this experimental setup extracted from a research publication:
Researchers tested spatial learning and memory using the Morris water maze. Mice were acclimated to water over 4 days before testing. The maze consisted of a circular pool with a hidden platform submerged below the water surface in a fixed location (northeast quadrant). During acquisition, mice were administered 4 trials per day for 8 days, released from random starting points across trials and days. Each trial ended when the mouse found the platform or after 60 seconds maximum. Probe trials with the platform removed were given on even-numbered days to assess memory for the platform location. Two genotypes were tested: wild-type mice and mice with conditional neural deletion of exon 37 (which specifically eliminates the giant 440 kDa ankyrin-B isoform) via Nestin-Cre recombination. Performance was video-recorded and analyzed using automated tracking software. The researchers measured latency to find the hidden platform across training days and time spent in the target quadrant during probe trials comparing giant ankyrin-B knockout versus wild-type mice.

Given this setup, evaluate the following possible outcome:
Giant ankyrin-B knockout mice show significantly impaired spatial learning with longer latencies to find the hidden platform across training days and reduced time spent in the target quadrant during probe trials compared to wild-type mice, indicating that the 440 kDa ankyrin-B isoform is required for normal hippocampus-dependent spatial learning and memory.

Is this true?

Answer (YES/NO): NO